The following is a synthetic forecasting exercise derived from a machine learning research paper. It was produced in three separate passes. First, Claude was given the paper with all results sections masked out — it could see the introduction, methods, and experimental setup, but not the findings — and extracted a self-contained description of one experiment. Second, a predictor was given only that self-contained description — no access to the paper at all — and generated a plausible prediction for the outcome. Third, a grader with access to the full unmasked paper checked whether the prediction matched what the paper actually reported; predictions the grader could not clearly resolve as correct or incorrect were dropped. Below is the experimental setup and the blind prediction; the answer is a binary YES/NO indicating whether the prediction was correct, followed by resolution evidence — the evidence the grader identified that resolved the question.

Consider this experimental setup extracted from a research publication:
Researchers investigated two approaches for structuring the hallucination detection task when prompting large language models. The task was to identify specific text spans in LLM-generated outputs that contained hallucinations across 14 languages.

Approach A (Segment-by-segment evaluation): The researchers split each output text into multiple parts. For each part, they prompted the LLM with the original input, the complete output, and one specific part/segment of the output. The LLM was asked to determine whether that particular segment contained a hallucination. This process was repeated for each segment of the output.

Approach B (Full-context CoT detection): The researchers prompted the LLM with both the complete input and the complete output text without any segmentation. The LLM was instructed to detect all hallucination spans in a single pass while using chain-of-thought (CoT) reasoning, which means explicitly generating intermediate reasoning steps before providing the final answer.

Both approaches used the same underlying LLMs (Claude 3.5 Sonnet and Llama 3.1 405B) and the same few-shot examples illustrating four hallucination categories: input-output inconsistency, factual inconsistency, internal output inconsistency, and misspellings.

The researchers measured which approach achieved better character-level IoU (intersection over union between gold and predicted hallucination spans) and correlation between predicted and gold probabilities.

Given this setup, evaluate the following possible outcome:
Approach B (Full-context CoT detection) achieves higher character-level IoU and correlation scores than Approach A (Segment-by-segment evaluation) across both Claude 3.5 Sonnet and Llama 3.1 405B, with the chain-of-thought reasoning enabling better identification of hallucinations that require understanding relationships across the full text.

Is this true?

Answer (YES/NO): YES